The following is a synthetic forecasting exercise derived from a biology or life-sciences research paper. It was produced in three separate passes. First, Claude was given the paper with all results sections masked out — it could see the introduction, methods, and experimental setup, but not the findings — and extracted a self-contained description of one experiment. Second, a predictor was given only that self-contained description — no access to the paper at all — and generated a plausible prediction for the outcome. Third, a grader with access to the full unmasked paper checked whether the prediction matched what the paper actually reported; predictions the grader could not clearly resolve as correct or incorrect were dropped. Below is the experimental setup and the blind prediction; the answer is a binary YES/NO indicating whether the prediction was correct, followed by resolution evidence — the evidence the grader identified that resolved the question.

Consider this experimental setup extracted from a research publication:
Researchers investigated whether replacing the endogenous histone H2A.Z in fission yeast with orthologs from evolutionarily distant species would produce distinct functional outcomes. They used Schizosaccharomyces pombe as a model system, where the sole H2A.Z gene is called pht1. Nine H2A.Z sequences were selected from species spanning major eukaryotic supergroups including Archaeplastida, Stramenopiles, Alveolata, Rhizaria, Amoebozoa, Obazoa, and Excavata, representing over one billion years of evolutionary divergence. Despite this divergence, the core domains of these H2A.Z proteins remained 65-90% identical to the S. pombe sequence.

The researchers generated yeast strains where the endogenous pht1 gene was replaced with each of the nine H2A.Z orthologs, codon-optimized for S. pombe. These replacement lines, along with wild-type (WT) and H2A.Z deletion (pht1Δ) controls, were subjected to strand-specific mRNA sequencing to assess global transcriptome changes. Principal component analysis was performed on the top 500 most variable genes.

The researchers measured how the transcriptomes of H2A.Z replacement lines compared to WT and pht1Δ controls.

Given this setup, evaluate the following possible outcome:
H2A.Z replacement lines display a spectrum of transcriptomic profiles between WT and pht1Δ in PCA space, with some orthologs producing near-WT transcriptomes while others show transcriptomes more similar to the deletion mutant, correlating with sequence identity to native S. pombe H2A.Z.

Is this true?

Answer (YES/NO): NO